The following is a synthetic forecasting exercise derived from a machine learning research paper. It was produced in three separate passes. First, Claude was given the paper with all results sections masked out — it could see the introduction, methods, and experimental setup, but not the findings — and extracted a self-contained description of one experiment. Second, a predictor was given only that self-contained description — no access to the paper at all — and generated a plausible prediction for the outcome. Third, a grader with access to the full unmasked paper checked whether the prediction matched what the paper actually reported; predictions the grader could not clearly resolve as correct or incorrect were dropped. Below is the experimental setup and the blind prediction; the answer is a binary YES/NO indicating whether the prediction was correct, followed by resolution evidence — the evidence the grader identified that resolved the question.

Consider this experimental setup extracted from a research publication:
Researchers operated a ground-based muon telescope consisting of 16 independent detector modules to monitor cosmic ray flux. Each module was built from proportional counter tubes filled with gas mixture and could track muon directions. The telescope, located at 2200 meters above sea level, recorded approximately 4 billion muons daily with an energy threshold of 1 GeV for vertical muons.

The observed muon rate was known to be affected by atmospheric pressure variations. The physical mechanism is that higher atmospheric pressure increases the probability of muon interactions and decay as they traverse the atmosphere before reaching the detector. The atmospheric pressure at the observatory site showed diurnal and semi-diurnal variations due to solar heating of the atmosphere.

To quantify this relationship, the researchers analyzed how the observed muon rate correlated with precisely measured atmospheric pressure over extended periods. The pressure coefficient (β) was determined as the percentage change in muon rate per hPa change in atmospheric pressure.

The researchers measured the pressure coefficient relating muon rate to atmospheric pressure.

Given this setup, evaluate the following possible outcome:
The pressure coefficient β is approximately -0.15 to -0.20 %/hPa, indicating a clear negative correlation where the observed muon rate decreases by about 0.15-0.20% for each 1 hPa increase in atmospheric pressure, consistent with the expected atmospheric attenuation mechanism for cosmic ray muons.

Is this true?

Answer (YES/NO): NO